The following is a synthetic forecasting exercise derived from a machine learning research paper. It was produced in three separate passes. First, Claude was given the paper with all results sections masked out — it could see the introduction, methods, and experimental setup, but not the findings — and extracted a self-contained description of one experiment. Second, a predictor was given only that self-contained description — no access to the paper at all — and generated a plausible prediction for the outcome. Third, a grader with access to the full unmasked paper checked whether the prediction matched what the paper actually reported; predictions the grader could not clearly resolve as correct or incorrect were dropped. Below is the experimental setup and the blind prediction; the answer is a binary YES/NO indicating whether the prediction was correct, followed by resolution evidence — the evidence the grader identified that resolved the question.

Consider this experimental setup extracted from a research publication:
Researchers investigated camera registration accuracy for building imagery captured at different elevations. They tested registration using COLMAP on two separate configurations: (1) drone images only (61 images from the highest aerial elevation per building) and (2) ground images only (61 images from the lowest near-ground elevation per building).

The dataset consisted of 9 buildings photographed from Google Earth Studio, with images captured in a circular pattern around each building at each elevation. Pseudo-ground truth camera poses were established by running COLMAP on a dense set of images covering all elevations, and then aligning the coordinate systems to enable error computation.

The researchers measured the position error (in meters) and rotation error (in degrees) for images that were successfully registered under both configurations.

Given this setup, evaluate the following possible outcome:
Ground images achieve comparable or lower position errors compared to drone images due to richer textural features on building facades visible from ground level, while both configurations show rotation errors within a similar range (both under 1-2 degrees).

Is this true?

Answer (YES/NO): NO